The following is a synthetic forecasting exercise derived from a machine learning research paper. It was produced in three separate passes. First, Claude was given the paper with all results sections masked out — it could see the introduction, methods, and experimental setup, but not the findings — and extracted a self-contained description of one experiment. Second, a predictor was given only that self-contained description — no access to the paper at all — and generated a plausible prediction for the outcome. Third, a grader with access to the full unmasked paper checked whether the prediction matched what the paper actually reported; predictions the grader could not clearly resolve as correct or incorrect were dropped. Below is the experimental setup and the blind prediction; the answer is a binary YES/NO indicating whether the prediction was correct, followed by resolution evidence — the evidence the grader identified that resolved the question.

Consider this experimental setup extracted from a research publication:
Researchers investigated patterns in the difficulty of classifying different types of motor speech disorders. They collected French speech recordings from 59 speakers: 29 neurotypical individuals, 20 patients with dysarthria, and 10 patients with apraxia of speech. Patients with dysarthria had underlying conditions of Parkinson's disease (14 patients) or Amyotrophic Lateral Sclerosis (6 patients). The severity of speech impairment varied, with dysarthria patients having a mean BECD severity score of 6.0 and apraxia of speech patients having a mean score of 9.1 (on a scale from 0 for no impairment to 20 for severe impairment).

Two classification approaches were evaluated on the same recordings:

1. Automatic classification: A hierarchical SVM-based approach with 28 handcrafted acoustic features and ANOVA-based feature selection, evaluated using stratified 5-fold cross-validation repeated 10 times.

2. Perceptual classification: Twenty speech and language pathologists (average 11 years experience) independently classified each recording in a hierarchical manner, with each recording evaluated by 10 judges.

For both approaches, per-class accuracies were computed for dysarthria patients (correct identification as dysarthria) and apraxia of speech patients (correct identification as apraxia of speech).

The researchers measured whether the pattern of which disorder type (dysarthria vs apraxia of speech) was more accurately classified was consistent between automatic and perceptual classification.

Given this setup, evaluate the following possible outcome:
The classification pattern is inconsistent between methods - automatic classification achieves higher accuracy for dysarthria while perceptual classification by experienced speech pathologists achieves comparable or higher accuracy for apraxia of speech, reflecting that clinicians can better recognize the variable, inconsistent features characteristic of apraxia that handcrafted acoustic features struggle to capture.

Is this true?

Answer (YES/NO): NO